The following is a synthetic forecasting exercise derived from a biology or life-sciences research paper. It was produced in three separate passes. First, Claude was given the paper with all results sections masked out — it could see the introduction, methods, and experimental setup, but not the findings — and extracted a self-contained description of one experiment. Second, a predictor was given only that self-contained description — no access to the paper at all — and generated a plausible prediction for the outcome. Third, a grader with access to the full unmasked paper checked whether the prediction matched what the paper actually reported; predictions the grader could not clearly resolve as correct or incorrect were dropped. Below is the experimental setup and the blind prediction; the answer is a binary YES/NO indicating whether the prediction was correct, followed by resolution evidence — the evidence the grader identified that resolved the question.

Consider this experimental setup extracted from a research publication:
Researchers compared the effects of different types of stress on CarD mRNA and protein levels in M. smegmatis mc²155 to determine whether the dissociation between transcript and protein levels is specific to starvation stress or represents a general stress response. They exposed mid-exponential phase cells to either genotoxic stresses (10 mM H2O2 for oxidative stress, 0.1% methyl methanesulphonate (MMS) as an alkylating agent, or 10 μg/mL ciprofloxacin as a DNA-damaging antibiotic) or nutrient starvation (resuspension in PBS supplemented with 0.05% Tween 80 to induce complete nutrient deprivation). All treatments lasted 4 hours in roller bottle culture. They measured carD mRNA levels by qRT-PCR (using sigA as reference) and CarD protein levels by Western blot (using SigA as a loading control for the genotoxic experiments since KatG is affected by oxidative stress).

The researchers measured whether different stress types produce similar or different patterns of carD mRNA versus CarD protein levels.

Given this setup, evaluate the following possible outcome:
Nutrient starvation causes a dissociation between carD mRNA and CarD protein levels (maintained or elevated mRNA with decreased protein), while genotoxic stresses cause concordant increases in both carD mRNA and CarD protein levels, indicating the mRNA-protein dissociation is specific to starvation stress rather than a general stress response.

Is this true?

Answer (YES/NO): YES